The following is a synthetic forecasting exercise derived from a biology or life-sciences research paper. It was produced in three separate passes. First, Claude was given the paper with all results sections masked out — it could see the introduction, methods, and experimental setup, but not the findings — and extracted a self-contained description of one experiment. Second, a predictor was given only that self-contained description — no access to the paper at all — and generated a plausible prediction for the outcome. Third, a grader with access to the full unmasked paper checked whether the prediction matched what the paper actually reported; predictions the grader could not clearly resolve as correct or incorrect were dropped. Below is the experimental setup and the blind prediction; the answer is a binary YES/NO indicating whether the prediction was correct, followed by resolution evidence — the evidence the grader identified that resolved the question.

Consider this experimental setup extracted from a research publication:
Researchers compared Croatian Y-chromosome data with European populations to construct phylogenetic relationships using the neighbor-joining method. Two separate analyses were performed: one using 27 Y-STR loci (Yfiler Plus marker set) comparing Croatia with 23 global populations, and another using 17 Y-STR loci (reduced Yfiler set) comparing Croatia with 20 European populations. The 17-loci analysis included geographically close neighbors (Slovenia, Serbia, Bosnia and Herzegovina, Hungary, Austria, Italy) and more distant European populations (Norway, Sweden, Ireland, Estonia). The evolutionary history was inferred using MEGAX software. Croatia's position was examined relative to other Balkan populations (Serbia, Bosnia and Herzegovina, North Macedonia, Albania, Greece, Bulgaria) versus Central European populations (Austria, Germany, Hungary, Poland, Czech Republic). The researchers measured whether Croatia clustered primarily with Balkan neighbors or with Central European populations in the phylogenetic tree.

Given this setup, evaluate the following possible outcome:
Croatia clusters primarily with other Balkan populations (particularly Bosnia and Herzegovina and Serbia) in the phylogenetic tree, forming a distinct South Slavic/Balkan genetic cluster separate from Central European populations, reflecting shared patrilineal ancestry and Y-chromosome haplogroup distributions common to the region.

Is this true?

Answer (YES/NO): YES